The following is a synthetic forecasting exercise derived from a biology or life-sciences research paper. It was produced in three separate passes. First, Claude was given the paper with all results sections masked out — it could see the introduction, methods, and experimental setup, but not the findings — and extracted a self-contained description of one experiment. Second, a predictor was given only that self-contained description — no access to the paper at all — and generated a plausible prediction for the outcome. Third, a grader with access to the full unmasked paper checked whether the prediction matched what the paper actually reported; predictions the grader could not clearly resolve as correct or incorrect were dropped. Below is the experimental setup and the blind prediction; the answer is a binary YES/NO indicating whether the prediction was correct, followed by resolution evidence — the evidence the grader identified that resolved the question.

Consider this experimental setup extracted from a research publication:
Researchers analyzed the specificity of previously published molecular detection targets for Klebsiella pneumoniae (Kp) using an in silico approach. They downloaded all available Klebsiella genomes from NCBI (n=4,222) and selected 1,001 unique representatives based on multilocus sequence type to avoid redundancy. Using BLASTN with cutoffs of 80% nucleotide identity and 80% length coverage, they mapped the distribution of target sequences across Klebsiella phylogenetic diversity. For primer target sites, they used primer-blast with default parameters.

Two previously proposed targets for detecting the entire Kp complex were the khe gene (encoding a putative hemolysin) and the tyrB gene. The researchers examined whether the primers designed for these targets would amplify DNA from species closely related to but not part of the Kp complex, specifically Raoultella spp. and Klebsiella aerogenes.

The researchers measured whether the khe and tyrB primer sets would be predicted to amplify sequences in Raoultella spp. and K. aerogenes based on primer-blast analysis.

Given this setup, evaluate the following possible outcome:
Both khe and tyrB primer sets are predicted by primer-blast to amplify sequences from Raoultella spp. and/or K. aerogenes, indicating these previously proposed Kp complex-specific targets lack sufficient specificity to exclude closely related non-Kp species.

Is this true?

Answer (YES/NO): YES